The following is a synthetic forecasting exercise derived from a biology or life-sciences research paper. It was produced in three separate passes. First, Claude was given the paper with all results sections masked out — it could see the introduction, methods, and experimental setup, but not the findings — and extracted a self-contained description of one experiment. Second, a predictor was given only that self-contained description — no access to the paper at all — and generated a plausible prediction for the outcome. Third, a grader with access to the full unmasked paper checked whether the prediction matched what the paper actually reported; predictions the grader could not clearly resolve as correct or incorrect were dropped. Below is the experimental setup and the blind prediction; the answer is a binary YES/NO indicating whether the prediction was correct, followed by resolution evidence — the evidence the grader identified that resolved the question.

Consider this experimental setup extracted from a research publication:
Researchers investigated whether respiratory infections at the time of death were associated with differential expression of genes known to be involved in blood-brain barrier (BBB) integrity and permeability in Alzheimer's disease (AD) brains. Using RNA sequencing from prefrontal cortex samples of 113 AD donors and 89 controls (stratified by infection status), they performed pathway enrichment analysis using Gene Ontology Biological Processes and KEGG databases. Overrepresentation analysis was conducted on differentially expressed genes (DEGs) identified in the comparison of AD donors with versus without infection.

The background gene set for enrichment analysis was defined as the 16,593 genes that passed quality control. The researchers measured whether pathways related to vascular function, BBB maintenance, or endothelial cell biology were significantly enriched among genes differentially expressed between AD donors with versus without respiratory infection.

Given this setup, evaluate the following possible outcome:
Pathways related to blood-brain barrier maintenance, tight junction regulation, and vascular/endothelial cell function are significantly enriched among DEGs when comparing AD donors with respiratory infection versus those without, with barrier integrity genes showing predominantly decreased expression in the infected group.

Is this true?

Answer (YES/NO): NO